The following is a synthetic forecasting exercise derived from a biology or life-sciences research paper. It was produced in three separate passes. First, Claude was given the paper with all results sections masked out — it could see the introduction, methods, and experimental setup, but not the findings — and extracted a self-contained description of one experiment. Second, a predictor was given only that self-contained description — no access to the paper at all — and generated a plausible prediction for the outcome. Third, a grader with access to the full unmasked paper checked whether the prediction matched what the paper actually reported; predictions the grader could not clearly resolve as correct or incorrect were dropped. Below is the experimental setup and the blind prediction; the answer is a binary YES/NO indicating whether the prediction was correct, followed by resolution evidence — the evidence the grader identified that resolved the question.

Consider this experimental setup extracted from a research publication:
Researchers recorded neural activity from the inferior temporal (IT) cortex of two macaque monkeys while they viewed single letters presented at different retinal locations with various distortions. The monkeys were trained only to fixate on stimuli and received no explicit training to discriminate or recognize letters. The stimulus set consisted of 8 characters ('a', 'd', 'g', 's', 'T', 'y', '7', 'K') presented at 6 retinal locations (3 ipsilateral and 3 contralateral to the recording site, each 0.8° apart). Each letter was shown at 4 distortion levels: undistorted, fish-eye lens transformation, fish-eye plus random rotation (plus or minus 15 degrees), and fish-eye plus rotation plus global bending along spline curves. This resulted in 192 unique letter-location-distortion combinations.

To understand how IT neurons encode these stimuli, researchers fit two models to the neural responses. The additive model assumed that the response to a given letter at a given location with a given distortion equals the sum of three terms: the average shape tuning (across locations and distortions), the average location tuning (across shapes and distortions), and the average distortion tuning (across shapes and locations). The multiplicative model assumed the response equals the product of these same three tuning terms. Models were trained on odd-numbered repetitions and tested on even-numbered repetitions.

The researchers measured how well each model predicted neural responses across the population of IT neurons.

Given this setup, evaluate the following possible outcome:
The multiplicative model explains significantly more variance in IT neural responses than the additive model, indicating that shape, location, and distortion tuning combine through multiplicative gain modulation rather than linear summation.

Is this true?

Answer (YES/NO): NO